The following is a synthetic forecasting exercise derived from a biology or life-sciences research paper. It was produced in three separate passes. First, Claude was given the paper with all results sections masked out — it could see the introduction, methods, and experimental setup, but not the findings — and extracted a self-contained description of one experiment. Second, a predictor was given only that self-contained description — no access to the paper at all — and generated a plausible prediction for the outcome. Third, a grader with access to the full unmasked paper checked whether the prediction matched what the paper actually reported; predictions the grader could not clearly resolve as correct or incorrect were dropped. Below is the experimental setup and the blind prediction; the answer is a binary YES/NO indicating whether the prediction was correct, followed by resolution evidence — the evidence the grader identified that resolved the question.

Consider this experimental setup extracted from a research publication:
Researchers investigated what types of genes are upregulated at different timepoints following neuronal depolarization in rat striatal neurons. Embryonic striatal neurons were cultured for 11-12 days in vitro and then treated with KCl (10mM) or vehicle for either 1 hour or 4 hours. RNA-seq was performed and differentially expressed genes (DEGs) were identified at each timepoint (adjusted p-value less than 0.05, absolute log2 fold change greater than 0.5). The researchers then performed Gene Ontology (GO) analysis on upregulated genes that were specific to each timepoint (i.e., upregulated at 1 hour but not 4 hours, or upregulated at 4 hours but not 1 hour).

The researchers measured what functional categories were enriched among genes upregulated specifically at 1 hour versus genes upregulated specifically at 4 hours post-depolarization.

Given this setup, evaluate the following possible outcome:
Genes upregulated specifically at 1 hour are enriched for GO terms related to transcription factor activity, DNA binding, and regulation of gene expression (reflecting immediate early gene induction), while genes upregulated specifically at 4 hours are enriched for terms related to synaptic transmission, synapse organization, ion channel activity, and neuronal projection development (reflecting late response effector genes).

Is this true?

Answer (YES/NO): YES